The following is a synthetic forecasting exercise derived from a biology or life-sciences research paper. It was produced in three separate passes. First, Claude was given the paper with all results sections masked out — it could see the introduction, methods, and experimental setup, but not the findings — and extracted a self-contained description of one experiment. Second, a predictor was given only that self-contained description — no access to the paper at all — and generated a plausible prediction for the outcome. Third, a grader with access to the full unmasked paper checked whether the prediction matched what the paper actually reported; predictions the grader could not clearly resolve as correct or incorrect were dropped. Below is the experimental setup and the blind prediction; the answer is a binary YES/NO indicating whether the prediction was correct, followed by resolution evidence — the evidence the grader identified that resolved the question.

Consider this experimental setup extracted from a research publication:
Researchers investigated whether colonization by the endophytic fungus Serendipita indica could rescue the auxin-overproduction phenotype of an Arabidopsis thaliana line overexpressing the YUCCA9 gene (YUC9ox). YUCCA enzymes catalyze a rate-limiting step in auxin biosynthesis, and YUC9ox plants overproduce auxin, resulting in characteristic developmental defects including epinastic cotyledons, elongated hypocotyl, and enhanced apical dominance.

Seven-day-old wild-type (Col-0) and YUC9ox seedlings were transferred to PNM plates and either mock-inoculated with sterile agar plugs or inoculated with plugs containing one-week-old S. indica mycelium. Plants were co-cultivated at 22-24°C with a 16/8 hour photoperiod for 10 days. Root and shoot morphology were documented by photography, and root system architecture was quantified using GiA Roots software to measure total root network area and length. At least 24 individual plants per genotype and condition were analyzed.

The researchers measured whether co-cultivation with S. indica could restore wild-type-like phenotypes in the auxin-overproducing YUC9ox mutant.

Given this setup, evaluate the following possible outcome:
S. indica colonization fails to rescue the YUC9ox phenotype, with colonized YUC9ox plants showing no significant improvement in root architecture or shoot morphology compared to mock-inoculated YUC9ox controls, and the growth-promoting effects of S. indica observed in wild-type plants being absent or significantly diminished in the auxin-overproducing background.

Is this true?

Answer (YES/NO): NO